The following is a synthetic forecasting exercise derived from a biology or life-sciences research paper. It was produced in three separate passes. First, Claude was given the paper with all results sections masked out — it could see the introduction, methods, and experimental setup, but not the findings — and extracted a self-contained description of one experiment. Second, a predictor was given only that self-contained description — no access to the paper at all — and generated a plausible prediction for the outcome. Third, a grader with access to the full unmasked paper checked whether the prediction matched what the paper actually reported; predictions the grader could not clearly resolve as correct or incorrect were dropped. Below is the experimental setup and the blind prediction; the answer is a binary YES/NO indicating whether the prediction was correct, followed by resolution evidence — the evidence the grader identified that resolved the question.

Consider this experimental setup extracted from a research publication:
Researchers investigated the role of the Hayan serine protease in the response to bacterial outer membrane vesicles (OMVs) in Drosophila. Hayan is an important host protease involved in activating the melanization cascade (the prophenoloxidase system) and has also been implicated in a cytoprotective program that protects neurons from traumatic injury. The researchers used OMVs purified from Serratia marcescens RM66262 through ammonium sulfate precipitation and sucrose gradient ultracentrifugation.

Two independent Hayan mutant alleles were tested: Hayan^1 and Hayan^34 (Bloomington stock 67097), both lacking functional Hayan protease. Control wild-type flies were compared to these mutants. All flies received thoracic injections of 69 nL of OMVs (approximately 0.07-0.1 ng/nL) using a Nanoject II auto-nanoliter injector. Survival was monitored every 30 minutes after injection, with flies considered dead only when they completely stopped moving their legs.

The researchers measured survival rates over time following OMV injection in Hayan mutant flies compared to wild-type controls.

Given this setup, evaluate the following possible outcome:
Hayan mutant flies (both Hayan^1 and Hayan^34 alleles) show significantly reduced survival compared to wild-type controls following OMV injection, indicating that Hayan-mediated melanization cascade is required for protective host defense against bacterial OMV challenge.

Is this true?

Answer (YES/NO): NO